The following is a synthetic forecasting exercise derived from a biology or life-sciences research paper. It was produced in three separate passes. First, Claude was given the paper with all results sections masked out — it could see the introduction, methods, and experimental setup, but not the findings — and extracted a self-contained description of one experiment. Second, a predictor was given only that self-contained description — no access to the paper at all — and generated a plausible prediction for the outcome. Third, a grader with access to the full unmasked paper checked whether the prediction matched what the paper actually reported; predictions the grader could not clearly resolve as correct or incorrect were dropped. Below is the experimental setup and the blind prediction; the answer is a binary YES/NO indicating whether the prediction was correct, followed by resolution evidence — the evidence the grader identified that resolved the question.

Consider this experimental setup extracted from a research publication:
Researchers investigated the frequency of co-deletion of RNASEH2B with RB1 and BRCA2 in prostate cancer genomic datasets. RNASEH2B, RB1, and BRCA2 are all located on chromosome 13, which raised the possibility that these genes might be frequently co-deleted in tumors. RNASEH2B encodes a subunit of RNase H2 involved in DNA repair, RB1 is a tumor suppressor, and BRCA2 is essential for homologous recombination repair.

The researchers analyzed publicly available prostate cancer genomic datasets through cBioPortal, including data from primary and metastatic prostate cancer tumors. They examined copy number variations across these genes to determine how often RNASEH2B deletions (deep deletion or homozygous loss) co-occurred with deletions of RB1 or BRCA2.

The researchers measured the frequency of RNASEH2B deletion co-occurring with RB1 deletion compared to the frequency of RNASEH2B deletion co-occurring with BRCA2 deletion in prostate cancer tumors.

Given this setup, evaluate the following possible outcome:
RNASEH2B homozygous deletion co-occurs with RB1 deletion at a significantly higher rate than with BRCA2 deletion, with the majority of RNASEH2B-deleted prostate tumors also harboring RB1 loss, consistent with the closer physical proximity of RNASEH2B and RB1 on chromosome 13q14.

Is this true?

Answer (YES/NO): YES